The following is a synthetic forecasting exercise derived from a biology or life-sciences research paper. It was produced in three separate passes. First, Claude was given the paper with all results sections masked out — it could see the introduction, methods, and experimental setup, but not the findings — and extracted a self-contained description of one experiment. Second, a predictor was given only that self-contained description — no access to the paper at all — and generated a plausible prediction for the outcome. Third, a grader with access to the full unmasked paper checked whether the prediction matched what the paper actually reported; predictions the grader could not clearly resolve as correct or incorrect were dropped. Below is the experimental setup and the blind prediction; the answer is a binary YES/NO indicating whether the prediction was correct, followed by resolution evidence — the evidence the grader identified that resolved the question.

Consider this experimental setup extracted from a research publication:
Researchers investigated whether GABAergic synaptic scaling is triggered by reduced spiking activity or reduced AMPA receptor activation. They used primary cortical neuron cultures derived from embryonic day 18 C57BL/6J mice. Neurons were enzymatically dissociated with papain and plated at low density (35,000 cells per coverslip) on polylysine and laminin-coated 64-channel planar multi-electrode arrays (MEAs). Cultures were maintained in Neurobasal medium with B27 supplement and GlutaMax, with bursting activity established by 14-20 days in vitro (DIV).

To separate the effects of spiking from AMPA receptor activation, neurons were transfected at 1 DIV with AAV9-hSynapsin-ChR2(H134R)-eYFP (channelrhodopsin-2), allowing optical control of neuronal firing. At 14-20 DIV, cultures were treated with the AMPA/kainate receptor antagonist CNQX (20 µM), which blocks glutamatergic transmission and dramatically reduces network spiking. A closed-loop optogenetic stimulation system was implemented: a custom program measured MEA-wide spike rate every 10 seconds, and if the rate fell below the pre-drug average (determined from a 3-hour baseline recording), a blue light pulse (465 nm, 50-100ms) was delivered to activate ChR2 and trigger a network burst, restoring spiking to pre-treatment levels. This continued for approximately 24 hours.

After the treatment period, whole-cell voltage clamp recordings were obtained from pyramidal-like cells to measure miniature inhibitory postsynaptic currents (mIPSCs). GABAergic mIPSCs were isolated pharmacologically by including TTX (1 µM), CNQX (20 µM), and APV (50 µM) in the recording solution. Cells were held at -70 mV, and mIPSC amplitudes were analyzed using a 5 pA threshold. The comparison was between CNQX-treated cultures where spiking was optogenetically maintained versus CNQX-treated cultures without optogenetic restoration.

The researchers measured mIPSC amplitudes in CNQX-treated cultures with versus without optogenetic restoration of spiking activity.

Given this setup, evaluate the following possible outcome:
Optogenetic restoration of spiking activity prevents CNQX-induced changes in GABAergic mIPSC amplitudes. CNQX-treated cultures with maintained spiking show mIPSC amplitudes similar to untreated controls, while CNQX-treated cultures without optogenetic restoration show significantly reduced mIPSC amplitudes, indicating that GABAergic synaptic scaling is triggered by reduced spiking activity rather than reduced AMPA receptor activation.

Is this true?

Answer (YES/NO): YES